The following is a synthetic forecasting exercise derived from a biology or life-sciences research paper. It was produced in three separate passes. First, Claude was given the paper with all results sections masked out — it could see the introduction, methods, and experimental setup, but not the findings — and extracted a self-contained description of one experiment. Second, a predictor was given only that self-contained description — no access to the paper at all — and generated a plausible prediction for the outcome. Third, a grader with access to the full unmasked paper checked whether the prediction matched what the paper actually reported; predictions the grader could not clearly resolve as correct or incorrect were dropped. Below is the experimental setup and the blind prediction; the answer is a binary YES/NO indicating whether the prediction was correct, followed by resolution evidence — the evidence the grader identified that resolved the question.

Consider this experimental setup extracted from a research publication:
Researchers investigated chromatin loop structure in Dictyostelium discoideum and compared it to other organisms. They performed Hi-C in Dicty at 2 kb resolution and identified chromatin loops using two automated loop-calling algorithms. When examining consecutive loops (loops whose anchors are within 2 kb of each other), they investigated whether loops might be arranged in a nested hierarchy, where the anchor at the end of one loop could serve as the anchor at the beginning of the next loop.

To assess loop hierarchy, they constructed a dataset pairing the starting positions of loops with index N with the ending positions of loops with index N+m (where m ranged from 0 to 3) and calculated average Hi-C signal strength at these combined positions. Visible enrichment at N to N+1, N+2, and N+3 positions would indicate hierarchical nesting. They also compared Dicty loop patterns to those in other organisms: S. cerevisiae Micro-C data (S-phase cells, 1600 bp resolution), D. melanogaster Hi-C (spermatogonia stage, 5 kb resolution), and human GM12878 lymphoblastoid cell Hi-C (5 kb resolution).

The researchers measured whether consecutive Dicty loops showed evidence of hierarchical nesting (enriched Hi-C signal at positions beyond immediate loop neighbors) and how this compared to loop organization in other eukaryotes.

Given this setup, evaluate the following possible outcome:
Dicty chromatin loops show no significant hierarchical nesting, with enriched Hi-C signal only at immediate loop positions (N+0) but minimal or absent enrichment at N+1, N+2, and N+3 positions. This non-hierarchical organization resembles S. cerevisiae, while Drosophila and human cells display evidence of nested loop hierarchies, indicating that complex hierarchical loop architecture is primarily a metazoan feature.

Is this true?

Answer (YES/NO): NO